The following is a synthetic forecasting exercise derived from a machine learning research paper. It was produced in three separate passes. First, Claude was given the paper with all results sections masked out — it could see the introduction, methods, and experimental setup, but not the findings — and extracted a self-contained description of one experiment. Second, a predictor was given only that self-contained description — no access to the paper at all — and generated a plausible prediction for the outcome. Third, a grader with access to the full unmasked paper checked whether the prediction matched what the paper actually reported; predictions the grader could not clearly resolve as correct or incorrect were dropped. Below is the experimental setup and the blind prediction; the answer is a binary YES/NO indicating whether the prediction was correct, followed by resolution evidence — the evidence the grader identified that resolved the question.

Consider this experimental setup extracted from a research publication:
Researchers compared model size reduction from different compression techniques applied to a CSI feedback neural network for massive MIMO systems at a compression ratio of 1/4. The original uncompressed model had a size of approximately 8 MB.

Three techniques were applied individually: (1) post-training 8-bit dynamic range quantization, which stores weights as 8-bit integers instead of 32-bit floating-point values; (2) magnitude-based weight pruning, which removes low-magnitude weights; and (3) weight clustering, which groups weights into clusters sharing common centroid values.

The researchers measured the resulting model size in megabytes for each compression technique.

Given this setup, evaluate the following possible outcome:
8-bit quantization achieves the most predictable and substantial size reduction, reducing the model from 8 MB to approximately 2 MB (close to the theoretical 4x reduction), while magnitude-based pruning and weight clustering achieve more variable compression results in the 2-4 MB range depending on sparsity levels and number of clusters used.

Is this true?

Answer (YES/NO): NO